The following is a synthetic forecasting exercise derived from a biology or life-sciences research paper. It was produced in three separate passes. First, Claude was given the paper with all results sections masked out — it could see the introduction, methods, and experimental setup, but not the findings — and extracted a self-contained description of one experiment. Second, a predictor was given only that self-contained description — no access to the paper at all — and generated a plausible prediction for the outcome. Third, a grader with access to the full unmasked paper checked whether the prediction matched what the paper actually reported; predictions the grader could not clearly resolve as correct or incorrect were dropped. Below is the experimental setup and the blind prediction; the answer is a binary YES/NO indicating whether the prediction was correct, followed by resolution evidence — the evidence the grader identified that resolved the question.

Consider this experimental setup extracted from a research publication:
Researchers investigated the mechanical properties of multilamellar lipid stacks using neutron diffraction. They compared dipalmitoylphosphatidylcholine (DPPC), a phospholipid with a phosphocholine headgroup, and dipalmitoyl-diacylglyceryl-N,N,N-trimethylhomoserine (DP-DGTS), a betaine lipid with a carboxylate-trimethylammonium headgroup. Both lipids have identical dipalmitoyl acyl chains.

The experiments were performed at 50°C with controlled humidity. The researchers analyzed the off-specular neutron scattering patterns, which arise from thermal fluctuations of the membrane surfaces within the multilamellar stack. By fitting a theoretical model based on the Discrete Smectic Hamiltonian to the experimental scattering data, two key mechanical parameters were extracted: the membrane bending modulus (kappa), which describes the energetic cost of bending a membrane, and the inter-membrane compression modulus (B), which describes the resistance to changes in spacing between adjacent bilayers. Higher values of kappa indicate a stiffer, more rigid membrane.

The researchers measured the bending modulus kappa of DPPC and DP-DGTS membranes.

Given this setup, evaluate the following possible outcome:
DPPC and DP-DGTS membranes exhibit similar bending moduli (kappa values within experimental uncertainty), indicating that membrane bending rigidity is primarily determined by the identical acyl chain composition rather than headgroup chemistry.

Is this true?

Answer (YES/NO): NO